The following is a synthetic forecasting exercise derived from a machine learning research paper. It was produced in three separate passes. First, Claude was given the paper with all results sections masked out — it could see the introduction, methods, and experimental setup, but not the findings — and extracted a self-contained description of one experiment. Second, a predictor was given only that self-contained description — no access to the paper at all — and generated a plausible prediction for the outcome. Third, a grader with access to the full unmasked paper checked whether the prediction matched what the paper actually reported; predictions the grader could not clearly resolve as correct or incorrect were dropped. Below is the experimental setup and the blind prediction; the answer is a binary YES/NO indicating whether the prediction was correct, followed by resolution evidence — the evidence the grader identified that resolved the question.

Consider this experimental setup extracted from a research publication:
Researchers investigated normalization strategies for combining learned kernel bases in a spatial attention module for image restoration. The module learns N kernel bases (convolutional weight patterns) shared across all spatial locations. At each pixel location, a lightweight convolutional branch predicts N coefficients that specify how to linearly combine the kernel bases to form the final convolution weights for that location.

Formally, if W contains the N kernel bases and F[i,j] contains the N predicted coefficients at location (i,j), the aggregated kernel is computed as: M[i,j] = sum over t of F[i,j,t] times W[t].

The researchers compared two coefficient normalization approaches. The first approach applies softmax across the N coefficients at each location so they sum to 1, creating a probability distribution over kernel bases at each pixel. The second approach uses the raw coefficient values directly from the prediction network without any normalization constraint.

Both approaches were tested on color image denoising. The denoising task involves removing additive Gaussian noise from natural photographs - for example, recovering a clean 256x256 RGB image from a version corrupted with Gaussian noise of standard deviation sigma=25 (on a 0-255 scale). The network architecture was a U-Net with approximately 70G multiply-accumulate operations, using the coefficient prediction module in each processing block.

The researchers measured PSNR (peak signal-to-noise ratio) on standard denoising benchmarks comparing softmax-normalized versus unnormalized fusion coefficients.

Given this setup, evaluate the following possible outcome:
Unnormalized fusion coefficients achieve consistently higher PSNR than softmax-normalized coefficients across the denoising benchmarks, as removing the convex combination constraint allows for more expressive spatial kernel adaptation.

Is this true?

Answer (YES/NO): YES